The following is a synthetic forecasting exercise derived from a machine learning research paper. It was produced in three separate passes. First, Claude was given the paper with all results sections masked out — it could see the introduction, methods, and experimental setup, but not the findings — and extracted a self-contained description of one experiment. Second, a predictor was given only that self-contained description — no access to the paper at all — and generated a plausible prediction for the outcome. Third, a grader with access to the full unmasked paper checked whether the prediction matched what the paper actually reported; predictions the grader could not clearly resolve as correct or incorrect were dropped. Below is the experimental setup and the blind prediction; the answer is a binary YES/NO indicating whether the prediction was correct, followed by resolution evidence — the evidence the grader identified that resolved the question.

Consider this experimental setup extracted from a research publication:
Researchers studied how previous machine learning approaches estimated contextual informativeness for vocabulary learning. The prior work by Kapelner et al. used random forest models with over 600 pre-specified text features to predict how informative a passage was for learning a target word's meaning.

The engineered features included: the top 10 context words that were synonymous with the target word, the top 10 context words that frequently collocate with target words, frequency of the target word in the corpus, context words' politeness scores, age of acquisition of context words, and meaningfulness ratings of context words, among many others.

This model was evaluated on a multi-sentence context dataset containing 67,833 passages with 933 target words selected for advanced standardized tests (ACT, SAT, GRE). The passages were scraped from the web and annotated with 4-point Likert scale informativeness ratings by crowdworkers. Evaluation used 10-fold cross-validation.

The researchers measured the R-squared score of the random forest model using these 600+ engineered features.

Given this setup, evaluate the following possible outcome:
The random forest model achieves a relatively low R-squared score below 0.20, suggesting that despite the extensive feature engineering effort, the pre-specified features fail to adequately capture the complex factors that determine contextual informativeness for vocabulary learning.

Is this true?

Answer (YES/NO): YES